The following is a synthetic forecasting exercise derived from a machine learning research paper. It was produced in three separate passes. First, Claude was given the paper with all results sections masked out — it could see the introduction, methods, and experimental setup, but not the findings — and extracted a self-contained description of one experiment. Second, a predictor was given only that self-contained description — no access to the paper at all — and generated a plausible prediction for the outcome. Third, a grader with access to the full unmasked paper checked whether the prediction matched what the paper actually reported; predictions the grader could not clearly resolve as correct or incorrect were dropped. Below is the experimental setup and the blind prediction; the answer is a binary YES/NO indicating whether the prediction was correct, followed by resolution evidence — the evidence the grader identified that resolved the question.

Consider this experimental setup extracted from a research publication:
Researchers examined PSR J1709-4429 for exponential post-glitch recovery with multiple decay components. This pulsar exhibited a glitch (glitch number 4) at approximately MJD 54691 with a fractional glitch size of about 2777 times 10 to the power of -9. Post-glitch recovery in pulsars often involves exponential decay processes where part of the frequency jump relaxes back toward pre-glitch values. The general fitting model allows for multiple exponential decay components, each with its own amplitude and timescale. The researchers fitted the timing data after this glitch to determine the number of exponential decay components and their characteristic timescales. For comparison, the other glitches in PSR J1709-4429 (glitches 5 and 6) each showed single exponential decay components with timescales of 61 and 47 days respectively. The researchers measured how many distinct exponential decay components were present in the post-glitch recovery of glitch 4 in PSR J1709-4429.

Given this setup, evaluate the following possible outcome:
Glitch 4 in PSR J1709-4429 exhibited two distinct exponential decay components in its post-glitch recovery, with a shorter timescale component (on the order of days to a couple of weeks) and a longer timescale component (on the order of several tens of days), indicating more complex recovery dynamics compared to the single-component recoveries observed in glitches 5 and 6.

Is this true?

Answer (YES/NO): YES